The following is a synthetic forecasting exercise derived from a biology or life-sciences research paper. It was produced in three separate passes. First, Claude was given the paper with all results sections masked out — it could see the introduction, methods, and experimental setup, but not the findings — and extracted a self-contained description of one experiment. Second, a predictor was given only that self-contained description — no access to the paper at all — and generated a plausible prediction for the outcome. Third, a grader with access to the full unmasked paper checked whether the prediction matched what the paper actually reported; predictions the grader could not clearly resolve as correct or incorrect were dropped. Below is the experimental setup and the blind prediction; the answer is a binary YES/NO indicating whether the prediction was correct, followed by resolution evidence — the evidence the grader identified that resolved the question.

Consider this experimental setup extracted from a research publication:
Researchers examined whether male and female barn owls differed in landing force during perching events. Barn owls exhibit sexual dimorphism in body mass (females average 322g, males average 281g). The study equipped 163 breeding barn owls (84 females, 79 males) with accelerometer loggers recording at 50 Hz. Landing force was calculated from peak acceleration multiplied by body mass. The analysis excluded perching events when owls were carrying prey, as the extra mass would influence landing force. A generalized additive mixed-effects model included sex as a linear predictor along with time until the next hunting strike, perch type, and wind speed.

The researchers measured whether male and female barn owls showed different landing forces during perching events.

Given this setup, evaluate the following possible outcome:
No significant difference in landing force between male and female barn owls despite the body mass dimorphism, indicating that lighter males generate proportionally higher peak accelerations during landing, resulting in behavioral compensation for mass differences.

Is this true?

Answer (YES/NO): NO